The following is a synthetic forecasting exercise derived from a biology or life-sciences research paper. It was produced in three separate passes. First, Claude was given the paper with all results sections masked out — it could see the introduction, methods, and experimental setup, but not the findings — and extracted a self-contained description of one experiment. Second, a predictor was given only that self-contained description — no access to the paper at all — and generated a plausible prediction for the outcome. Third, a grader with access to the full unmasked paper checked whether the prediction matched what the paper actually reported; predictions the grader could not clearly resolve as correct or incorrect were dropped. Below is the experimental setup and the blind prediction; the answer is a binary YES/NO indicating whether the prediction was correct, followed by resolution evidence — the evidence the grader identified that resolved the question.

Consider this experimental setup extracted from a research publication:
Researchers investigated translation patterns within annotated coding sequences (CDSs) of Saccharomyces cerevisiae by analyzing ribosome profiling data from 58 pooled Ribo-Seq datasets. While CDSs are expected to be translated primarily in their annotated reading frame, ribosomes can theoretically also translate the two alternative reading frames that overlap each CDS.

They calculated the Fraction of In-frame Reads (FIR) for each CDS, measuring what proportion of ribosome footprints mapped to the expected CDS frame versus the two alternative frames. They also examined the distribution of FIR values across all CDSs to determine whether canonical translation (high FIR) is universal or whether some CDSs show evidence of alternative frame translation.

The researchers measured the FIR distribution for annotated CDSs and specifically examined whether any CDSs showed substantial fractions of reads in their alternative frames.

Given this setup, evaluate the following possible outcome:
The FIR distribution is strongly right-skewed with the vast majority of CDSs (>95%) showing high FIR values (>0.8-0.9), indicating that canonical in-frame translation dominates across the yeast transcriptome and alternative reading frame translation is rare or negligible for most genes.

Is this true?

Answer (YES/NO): NO